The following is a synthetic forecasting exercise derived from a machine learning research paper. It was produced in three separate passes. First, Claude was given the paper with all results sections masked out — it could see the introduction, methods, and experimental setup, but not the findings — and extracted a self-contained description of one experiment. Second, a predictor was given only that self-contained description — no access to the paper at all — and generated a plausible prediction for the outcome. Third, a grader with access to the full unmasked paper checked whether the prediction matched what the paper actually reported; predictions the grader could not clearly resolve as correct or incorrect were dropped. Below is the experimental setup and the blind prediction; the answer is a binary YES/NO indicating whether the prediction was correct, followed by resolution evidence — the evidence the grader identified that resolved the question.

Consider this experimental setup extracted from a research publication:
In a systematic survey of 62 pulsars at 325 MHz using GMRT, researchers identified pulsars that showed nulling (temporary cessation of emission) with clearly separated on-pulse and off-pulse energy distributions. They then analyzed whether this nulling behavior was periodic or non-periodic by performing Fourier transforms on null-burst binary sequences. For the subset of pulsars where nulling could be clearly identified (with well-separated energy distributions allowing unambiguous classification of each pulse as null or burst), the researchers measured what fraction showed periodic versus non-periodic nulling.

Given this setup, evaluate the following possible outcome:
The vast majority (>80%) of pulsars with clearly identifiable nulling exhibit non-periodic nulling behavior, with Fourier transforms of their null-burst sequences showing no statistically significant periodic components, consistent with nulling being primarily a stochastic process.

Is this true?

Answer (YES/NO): NO